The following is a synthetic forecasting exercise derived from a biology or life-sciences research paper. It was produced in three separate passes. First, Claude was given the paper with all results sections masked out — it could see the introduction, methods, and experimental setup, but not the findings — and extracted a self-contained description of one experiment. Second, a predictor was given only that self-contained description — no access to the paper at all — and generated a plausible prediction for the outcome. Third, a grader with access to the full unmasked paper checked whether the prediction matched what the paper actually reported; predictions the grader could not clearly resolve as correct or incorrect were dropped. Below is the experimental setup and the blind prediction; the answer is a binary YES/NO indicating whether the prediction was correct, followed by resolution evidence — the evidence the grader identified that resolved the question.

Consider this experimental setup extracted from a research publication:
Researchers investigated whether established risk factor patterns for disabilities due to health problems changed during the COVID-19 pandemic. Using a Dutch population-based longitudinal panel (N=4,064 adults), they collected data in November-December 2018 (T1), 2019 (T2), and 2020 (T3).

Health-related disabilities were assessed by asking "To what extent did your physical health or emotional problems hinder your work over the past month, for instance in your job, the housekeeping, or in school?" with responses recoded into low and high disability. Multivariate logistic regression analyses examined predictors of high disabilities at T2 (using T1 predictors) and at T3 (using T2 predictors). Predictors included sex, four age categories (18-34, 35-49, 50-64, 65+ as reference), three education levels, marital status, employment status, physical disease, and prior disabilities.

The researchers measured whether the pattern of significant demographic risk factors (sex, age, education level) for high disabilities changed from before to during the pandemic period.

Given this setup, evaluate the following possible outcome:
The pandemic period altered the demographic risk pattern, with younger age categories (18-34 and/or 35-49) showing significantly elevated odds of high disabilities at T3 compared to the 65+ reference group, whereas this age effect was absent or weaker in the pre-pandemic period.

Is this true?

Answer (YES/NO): NO